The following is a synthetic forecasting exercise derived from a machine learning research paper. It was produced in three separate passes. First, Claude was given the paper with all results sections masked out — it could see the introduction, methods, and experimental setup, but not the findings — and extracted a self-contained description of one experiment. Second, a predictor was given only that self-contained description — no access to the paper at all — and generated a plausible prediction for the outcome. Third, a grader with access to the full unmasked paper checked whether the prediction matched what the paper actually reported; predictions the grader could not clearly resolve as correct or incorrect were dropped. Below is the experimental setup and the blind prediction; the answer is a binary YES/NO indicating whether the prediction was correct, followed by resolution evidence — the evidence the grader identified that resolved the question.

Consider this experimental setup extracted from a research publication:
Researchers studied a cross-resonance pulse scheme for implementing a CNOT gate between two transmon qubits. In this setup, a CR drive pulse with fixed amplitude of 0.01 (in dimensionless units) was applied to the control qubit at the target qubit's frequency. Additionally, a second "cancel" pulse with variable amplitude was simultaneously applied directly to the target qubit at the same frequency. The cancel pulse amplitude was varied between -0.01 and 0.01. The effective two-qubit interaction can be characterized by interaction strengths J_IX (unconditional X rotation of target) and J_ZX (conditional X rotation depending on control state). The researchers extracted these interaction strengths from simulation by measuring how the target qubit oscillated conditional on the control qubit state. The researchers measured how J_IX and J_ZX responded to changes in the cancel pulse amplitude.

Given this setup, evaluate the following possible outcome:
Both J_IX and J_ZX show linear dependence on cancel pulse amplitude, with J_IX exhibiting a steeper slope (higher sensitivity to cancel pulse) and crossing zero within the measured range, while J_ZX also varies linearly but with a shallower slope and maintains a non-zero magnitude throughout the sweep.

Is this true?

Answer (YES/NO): NO